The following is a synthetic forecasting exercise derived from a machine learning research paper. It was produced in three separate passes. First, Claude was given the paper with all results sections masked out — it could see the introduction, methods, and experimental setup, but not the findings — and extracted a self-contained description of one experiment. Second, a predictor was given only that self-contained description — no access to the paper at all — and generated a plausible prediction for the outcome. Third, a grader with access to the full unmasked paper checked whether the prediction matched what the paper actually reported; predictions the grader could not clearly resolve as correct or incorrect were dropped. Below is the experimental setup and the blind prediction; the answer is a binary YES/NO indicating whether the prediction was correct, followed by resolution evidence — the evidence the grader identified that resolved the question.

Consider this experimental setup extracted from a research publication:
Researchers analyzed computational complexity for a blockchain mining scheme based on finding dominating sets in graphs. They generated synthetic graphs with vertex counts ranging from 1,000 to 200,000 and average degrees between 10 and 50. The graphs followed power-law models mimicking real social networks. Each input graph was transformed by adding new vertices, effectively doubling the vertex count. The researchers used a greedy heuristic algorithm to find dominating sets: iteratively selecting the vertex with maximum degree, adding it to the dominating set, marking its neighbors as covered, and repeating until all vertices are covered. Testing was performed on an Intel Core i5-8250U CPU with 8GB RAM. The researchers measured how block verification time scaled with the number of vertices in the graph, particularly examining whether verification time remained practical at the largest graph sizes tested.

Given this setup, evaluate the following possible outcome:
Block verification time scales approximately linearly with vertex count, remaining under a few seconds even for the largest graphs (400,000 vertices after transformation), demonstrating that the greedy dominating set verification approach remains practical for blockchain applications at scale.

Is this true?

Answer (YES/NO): NO